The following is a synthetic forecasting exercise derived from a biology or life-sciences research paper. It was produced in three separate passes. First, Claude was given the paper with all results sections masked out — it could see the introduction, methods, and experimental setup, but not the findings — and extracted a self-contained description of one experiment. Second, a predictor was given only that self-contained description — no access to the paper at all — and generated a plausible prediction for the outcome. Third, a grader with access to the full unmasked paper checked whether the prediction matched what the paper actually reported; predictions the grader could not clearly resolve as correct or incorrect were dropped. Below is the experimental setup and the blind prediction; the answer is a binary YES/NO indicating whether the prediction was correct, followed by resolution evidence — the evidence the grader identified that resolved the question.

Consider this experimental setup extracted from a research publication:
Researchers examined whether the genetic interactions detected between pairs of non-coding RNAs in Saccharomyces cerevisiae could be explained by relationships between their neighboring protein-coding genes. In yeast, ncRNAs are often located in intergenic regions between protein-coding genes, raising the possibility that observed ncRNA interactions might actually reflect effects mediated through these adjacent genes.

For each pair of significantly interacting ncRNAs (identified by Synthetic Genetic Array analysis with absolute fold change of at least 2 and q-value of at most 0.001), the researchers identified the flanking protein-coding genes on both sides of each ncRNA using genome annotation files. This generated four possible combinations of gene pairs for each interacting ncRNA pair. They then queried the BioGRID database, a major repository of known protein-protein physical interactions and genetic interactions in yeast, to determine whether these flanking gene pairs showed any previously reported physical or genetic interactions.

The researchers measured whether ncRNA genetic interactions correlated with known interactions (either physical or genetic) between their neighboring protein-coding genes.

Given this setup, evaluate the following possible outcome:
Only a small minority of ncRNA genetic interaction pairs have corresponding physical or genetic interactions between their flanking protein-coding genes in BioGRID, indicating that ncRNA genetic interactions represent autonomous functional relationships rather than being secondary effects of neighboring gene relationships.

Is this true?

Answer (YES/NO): YES